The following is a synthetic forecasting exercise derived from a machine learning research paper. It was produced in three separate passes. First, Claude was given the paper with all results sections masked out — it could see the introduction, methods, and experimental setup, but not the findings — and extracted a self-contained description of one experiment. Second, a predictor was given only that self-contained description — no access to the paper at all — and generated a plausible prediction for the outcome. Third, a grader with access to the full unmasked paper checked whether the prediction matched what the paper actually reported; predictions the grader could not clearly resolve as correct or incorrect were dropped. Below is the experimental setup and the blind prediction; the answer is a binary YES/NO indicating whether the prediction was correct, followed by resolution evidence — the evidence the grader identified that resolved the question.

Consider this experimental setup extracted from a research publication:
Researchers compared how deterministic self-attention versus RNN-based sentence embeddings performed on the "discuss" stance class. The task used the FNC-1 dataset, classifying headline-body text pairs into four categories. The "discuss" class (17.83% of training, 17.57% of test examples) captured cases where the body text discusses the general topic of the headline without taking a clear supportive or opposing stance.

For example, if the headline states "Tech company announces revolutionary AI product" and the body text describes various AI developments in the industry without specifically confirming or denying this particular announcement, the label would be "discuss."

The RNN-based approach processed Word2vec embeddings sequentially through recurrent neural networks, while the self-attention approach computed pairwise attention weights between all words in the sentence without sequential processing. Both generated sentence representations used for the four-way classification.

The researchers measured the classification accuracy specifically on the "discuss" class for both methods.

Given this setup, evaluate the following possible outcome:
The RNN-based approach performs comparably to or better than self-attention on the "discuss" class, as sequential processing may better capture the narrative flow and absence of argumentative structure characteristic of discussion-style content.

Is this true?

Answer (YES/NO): YES